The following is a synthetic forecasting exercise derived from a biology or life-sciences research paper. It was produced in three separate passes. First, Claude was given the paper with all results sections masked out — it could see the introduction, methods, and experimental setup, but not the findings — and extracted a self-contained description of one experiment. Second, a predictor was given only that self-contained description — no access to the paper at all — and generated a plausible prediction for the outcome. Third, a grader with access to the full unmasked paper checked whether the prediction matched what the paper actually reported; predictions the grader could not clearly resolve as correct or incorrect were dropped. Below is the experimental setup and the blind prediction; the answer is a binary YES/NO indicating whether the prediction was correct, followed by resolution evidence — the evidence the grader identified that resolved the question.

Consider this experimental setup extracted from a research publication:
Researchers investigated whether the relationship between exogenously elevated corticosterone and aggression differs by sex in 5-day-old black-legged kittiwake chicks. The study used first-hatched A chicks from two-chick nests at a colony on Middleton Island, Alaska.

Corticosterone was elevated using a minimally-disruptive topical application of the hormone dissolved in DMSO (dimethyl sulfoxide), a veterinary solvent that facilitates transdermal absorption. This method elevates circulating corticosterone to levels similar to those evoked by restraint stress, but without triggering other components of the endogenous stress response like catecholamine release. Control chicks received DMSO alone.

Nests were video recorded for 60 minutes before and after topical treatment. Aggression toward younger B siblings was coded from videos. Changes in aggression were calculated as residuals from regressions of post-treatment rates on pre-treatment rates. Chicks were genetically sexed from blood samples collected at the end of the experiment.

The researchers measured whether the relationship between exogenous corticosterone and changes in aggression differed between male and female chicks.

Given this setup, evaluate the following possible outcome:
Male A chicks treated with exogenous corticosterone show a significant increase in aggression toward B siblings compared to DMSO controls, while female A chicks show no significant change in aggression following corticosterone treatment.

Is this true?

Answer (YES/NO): YES